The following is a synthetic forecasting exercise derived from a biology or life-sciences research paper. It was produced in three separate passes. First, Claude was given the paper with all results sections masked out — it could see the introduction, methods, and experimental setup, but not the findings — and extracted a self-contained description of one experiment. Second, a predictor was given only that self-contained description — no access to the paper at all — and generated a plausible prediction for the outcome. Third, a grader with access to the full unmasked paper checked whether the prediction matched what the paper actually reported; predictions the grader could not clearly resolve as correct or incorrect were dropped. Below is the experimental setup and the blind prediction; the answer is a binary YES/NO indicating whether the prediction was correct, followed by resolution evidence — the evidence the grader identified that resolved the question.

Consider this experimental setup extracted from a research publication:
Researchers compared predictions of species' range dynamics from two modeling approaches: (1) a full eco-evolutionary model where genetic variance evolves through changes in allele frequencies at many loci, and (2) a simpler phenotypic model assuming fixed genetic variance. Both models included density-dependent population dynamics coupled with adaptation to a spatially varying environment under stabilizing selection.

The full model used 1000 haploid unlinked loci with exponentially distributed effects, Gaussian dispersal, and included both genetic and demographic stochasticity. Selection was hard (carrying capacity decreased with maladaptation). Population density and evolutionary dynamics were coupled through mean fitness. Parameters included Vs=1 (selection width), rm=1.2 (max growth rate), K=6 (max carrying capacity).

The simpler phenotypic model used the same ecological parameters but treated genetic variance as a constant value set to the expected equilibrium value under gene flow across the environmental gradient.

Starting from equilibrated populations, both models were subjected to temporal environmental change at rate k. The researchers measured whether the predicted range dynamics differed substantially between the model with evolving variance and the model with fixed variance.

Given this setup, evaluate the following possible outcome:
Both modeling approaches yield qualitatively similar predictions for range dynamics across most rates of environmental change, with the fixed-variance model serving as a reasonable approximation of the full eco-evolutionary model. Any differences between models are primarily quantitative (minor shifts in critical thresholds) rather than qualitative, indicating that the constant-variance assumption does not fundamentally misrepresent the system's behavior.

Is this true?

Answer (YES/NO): NO